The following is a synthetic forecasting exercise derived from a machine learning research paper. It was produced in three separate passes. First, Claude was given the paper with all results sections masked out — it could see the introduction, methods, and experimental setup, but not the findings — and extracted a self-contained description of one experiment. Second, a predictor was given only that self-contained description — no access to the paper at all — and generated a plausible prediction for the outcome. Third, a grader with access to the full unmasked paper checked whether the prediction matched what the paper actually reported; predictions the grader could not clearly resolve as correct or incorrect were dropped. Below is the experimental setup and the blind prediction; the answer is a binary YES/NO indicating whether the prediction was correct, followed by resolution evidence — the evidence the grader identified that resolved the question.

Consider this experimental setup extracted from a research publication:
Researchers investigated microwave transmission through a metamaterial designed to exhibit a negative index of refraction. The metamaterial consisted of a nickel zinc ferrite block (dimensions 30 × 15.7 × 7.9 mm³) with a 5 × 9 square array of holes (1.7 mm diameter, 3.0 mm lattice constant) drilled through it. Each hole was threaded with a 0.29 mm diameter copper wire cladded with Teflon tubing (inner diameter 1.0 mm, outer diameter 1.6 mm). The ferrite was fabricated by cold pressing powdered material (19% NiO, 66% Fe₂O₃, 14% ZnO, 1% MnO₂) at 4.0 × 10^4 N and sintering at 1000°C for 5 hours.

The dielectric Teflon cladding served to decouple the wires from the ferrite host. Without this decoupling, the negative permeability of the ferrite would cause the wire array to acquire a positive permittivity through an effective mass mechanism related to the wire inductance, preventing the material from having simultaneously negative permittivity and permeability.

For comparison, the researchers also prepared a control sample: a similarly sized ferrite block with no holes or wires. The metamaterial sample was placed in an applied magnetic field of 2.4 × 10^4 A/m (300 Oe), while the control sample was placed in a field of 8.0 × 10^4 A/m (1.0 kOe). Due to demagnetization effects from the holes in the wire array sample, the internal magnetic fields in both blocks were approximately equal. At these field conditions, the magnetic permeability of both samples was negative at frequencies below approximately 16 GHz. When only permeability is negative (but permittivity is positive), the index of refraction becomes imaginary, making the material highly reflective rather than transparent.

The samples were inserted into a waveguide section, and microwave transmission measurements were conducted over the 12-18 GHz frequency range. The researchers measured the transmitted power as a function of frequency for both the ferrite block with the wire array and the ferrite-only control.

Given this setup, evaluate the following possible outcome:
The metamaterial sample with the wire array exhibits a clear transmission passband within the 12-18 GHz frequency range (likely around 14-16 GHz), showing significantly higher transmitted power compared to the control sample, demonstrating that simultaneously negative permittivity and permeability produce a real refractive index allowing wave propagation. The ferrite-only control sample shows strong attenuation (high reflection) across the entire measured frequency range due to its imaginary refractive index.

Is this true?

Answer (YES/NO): NO